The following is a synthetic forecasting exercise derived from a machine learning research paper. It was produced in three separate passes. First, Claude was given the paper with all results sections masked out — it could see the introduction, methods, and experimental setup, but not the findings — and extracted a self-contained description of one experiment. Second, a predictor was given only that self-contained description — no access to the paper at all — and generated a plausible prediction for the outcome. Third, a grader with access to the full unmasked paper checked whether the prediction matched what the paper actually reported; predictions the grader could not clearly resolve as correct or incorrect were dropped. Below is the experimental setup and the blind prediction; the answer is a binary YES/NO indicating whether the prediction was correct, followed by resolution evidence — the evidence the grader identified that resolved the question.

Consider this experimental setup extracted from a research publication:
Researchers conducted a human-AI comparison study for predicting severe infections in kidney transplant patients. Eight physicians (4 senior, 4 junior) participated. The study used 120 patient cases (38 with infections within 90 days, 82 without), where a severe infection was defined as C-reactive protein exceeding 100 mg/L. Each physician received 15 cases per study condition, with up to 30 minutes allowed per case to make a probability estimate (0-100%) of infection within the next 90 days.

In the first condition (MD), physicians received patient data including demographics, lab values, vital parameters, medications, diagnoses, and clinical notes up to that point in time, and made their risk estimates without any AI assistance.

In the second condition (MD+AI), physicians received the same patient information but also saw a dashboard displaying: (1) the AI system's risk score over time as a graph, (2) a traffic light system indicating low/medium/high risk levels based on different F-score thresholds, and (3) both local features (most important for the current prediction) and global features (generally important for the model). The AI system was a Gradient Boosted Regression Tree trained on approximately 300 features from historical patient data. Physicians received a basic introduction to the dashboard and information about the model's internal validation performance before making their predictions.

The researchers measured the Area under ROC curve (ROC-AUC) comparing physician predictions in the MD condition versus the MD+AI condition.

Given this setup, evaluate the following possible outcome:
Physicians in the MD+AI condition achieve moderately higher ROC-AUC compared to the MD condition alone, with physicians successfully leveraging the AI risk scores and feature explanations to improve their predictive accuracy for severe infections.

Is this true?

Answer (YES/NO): NO